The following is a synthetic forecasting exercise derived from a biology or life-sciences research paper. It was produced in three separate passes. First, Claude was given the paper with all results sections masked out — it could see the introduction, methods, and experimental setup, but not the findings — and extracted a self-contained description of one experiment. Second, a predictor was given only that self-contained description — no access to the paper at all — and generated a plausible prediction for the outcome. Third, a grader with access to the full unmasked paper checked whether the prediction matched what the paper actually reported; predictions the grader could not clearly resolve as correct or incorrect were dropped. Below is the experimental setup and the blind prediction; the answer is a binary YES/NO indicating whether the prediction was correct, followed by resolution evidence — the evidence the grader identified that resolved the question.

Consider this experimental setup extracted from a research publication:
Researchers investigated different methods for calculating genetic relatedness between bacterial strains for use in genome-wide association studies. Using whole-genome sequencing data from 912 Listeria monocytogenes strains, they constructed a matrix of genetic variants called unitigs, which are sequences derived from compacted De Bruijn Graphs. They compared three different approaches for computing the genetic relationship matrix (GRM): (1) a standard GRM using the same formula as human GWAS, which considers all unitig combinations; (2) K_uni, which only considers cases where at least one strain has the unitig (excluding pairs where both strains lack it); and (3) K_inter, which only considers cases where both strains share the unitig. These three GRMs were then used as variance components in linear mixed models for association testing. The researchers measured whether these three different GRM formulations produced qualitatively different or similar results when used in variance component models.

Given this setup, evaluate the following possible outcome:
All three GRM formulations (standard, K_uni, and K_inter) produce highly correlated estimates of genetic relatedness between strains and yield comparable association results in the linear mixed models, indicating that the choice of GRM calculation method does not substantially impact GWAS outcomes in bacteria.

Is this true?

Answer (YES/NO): YES